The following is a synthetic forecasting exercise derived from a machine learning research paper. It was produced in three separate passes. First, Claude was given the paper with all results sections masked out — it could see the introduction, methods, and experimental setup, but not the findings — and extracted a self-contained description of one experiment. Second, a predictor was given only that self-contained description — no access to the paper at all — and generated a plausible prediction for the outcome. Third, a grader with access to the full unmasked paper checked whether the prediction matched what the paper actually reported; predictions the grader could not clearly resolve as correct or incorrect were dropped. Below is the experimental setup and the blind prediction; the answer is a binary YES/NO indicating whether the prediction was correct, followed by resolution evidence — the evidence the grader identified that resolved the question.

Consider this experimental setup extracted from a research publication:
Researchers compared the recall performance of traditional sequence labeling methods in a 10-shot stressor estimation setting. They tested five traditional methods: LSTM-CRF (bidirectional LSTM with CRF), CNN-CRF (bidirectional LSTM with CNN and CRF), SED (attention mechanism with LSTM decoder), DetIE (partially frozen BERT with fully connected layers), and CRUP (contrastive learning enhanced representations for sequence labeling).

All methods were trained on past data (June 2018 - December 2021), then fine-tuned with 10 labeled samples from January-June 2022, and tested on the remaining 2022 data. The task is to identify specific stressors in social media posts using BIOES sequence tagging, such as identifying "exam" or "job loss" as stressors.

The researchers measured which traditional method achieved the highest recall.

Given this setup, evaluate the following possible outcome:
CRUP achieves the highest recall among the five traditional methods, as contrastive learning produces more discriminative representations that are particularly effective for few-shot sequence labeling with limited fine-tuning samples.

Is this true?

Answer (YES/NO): YES